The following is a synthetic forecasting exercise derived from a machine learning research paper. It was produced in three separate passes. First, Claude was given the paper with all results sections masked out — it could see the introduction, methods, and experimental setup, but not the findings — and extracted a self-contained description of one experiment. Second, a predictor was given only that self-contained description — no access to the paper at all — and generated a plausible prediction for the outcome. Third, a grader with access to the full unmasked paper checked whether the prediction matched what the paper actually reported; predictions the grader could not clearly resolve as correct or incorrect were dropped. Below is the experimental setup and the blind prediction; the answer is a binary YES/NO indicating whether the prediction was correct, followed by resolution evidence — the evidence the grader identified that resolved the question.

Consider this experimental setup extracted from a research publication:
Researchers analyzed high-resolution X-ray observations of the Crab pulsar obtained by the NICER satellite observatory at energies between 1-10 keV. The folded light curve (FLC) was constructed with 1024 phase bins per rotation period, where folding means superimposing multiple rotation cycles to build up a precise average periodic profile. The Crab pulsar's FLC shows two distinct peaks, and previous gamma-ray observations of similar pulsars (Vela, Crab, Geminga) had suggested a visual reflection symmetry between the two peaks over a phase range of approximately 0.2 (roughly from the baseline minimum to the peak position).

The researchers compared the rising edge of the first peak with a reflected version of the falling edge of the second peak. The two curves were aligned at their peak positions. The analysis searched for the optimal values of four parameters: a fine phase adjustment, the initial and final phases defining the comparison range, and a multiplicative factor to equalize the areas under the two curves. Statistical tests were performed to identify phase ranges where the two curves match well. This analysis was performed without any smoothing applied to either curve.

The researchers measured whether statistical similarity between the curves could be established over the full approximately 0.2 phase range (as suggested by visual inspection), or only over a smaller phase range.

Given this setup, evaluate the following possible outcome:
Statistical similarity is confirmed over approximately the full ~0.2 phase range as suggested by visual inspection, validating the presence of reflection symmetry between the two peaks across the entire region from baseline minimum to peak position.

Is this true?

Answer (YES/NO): NO